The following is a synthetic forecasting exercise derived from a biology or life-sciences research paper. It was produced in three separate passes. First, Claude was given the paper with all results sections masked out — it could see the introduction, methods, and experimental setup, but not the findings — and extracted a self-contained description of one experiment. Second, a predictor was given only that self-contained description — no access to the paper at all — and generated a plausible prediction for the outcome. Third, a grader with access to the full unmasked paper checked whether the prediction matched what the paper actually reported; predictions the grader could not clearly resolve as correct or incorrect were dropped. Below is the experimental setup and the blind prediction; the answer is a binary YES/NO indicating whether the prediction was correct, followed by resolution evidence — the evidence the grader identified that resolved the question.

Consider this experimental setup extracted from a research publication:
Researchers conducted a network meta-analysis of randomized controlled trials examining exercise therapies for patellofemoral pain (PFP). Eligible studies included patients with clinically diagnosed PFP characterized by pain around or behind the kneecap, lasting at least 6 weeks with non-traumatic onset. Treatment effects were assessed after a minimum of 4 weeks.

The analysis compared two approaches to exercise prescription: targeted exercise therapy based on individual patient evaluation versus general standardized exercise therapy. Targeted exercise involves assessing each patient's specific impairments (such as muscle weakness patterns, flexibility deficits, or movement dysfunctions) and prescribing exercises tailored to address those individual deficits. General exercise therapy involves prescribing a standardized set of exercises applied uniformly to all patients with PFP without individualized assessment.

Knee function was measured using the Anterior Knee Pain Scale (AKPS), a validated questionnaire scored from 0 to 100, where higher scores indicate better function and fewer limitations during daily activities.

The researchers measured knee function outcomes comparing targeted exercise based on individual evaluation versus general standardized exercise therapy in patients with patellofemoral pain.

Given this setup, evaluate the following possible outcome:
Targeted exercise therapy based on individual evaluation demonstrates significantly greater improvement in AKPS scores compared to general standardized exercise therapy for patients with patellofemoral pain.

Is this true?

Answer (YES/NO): NO